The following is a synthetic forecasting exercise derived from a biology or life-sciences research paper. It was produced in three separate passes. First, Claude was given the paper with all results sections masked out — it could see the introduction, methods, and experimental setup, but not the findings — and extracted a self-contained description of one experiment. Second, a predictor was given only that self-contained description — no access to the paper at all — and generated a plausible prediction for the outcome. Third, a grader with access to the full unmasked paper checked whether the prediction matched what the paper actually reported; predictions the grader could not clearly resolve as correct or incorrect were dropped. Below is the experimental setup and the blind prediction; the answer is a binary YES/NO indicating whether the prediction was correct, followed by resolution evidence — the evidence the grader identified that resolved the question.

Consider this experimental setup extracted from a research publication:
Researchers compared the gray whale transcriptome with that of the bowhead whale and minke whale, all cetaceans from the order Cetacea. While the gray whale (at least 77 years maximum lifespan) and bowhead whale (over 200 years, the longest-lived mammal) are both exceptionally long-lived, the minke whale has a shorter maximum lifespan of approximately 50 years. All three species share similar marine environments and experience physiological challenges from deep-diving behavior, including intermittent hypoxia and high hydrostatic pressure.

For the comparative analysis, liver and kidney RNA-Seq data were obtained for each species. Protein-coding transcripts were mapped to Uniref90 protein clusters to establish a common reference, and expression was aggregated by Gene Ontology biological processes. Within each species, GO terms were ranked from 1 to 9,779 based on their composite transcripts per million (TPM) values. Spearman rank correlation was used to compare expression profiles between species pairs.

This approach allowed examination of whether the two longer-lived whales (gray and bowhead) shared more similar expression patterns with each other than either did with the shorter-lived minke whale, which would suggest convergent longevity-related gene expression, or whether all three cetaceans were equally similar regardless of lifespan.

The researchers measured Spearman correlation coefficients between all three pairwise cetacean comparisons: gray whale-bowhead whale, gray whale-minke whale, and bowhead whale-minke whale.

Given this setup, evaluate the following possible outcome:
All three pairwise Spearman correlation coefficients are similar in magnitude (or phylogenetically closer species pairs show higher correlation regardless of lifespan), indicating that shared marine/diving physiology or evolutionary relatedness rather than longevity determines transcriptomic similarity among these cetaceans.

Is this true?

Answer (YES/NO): YES